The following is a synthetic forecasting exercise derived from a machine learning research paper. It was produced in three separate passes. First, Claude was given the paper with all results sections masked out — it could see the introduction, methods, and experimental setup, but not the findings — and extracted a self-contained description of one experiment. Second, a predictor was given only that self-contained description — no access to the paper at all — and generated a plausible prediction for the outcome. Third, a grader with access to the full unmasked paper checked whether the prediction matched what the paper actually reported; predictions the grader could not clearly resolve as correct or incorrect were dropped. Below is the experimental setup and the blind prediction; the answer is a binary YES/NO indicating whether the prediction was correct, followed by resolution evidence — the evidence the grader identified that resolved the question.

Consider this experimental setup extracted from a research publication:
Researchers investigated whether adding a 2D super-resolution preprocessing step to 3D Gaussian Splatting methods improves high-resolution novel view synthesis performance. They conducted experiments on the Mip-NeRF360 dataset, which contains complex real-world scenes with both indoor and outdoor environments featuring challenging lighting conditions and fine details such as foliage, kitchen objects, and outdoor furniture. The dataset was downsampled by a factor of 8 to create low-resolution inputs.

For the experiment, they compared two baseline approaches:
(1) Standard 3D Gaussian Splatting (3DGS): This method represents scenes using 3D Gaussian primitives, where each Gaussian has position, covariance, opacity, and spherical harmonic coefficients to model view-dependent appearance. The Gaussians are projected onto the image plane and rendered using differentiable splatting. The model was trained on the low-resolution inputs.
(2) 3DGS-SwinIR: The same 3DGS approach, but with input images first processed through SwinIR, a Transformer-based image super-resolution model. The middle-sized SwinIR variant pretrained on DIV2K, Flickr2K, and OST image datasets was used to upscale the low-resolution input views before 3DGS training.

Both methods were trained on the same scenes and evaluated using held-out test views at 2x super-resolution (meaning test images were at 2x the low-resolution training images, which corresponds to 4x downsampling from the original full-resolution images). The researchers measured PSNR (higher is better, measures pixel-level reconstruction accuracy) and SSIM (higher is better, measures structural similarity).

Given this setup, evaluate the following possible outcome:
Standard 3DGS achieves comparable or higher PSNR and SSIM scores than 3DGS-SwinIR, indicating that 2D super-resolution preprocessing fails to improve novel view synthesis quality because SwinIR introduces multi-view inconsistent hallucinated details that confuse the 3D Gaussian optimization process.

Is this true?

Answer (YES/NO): NO